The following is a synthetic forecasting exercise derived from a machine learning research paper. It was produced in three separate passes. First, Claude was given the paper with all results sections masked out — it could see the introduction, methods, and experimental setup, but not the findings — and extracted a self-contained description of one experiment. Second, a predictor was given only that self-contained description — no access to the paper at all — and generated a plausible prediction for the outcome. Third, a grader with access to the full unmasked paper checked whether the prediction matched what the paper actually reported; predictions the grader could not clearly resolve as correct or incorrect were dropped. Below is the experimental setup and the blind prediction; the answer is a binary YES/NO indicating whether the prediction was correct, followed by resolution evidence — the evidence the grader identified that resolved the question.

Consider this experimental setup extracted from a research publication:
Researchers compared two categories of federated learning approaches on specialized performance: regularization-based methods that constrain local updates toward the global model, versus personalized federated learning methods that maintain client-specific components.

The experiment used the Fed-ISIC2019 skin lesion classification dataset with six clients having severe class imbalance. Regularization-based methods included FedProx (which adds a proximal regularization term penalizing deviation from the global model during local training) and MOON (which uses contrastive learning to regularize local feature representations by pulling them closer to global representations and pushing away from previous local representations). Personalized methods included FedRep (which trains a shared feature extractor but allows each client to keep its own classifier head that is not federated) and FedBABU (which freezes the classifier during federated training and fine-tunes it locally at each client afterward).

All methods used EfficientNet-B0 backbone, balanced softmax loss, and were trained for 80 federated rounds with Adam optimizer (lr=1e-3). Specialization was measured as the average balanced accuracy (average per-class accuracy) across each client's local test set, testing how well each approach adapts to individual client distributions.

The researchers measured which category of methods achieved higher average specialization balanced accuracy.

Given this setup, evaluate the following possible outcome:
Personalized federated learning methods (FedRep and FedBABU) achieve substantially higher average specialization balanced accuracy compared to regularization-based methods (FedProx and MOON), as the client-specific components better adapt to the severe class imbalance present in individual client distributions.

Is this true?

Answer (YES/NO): YES